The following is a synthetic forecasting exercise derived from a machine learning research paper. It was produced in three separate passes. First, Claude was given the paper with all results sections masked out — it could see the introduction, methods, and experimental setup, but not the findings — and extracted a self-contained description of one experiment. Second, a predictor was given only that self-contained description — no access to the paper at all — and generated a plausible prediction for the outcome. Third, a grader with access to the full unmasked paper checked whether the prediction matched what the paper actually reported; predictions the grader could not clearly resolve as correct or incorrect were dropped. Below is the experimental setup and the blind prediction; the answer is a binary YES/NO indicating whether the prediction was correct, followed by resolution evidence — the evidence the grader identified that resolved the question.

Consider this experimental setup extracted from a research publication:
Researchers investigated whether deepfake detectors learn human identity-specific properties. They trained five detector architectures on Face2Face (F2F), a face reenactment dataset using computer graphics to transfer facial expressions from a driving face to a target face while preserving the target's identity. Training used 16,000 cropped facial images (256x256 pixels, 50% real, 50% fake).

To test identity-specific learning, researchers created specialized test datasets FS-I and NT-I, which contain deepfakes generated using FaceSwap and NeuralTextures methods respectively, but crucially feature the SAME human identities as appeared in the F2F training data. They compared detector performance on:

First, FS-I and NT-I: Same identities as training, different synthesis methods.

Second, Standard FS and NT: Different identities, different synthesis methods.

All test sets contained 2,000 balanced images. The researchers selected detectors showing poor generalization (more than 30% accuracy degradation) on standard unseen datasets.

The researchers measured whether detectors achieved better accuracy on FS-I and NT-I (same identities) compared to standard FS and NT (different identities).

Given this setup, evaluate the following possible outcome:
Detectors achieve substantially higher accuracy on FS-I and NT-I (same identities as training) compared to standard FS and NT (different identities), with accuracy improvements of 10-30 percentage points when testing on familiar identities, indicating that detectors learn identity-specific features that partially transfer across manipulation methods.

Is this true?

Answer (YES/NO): NO